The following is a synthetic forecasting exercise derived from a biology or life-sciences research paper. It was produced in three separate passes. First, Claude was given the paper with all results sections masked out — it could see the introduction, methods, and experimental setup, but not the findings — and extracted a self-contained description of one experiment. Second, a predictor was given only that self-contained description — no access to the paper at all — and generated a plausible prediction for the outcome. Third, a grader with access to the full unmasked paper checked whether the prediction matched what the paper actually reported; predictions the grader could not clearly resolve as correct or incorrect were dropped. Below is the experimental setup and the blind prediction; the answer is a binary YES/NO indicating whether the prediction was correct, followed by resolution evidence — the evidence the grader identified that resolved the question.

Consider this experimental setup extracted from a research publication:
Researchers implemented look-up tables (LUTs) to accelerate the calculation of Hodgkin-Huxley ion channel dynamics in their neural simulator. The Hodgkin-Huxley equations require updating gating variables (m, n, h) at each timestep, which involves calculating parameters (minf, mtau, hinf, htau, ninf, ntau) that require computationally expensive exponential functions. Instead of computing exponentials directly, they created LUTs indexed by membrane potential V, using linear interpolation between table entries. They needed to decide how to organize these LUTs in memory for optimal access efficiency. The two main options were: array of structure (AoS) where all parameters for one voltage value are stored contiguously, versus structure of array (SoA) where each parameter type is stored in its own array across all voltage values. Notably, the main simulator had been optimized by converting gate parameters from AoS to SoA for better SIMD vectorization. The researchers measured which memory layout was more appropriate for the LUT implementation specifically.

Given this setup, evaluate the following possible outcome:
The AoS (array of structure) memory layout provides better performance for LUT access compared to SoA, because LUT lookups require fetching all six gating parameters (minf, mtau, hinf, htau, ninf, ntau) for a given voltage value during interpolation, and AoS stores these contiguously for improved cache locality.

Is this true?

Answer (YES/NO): YES